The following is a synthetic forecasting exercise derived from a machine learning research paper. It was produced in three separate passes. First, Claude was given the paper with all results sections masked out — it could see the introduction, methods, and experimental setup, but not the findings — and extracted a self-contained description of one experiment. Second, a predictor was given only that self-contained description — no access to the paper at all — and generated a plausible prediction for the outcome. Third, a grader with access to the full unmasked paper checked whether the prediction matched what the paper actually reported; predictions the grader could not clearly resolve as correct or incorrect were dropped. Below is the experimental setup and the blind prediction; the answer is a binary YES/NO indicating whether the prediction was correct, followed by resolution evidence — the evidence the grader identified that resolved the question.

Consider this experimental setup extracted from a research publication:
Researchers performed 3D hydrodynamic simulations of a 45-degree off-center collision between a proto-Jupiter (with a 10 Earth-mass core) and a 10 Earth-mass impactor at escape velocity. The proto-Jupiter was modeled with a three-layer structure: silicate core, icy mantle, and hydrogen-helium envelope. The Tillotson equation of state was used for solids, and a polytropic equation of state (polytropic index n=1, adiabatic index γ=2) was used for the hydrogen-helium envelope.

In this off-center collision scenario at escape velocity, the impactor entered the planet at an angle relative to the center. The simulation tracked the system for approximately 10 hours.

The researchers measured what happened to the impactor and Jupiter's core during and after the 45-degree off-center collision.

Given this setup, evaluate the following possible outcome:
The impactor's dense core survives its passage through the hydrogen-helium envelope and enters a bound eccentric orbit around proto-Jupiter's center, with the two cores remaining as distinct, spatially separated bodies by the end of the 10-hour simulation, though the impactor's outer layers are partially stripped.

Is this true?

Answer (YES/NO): NO